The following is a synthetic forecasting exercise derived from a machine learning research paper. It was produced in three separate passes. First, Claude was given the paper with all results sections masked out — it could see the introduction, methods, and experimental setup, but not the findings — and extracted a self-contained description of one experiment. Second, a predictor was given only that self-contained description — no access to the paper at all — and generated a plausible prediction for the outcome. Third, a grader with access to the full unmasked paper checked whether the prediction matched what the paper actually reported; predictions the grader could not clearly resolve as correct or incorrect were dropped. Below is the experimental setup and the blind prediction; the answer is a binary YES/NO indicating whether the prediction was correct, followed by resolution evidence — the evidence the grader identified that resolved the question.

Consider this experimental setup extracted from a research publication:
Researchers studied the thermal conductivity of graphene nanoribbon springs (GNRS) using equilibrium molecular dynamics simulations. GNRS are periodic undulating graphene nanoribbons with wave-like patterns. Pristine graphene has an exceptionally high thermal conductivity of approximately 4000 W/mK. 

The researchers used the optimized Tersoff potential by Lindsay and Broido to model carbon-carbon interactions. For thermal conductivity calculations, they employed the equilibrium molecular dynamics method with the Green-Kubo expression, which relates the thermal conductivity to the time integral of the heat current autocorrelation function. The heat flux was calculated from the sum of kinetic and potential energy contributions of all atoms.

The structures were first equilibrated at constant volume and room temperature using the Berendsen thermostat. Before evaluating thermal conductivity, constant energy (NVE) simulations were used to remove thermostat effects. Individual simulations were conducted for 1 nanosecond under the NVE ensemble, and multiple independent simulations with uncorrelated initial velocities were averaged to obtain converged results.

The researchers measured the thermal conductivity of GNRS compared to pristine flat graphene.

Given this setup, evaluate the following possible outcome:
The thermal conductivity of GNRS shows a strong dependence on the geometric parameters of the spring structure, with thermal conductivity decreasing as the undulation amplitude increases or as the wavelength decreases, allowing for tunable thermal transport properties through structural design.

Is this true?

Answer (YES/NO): NO